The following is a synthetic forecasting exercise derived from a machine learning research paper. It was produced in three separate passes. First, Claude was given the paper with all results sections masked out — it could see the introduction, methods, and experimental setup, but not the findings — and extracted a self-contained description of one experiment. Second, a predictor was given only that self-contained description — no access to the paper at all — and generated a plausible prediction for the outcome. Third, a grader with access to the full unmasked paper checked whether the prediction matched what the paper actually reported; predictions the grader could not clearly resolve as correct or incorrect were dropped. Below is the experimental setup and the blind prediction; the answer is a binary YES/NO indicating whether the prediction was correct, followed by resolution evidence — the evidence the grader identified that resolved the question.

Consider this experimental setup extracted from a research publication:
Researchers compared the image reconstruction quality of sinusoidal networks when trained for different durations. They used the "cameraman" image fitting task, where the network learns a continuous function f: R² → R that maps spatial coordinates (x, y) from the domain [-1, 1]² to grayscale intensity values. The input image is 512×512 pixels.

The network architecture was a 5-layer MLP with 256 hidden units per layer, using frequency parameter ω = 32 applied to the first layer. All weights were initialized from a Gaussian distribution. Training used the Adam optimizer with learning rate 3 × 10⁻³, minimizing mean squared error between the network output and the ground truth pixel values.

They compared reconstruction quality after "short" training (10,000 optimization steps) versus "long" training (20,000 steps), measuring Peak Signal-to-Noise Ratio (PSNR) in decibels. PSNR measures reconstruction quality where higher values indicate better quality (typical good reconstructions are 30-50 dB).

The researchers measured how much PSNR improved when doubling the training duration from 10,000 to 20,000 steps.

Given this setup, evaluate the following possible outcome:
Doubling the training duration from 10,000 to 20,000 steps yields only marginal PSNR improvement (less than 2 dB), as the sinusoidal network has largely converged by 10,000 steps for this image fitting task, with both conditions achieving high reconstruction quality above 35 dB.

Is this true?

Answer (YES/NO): NO